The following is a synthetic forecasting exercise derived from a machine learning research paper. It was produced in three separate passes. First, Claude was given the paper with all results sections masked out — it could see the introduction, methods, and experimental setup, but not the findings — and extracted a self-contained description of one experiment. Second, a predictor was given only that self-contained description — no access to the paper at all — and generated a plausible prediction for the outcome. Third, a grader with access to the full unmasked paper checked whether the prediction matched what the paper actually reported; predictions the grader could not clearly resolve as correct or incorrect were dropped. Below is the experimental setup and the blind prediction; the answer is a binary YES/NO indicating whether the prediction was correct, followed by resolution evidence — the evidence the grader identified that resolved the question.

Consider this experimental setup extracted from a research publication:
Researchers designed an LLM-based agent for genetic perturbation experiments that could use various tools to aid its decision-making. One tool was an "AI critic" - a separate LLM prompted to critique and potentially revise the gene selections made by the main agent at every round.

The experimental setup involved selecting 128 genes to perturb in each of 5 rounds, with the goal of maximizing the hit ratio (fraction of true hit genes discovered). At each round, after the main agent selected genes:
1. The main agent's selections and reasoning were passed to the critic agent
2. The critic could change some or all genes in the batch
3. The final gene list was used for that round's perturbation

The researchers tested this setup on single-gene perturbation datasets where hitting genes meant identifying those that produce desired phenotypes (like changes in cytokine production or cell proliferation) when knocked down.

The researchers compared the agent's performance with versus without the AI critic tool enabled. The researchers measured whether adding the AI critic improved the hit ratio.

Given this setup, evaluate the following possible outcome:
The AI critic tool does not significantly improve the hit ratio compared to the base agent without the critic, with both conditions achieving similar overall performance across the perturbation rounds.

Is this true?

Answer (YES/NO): YES